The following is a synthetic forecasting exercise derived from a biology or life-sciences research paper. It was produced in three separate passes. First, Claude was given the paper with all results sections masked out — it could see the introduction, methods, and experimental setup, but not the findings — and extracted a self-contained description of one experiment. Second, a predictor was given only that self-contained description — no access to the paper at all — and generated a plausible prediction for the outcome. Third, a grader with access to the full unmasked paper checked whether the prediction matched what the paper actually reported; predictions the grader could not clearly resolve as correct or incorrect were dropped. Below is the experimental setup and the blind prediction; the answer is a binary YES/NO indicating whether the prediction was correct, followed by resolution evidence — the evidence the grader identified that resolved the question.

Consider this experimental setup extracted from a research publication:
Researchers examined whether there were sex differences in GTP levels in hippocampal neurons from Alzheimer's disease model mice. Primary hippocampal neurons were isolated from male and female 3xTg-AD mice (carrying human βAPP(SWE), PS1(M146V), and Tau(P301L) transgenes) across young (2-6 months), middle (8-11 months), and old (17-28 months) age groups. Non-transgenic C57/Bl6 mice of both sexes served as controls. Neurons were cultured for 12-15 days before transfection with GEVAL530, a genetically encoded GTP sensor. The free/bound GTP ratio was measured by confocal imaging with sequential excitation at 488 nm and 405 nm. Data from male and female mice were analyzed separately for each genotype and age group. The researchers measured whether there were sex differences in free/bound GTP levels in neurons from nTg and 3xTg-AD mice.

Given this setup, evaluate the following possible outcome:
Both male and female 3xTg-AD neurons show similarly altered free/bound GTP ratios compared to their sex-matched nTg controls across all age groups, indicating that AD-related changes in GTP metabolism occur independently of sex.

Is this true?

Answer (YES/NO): YES